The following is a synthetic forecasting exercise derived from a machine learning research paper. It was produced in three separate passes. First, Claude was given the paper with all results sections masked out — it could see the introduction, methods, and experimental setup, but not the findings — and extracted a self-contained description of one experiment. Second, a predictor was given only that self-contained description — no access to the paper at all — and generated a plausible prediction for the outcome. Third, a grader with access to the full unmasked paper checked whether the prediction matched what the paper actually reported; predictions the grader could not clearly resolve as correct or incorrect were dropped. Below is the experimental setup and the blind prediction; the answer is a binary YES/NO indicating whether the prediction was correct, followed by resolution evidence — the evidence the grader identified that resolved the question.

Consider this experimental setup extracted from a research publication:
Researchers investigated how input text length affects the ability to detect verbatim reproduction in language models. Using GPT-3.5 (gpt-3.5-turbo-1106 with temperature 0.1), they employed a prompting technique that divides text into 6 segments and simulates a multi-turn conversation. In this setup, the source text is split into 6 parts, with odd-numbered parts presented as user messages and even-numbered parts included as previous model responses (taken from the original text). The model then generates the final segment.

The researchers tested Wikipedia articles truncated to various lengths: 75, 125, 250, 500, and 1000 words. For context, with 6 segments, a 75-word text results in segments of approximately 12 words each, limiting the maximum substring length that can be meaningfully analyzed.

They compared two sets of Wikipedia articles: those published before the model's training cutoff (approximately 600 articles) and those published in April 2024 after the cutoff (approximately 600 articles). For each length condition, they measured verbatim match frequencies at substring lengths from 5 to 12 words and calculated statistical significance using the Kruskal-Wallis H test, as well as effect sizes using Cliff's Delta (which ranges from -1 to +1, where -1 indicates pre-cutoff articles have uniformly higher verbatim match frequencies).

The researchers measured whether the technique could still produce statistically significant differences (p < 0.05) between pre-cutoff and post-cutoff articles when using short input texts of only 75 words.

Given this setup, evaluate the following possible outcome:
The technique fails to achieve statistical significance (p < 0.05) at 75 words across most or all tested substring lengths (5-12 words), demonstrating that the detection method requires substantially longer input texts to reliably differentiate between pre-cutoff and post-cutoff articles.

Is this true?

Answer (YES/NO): NO